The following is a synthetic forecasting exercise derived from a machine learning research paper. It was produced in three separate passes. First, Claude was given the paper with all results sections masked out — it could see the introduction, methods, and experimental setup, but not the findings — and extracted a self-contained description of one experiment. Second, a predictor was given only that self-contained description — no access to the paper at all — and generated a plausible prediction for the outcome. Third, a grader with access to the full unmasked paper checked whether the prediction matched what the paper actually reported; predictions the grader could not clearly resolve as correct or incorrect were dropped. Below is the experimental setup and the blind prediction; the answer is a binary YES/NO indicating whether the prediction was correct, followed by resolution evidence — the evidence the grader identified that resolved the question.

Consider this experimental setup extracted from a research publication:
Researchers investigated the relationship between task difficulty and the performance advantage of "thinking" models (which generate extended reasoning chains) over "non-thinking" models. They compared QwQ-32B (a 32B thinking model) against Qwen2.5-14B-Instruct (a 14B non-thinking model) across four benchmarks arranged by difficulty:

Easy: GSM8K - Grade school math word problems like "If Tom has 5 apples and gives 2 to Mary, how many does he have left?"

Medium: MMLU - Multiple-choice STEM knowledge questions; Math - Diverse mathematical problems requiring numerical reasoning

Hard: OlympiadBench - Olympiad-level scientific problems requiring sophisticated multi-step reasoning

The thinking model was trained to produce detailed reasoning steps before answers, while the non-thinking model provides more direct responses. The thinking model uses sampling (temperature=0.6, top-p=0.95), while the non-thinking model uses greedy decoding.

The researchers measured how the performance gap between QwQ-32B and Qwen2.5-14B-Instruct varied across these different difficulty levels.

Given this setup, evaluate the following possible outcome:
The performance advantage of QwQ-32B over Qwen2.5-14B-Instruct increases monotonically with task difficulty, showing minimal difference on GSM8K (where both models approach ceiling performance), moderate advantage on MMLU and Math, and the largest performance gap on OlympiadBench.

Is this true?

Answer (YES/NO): NO